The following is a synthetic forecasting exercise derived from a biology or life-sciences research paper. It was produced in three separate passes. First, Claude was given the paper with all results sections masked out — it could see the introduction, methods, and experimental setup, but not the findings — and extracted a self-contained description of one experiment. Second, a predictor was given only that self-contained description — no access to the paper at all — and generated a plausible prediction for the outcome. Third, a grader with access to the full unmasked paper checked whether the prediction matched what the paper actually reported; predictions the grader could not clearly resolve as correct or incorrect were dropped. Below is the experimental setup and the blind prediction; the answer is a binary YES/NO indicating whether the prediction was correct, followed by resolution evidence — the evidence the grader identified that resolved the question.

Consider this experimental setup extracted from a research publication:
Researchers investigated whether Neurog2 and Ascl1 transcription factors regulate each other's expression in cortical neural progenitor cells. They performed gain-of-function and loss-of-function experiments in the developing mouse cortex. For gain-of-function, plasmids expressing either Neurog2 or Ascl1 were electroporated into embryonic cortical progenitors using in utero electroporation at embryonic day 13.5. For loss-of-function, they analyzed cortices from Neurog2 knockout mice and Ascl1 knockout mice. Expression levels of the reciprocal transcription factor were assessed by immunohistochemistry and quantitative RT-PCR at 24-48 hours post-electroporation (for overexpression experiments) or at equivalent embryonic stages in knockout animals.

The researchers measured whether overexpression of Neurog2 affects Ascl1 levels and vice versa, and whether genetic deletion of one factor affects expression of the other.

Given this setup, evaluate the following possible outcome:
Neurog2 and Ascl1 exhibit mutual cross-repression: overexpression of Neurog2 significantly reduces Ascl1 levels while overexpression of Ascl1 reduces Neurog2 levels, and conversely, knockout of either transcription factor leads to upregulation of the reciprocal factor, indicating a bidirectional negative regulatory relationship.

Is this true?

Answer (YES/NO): NO